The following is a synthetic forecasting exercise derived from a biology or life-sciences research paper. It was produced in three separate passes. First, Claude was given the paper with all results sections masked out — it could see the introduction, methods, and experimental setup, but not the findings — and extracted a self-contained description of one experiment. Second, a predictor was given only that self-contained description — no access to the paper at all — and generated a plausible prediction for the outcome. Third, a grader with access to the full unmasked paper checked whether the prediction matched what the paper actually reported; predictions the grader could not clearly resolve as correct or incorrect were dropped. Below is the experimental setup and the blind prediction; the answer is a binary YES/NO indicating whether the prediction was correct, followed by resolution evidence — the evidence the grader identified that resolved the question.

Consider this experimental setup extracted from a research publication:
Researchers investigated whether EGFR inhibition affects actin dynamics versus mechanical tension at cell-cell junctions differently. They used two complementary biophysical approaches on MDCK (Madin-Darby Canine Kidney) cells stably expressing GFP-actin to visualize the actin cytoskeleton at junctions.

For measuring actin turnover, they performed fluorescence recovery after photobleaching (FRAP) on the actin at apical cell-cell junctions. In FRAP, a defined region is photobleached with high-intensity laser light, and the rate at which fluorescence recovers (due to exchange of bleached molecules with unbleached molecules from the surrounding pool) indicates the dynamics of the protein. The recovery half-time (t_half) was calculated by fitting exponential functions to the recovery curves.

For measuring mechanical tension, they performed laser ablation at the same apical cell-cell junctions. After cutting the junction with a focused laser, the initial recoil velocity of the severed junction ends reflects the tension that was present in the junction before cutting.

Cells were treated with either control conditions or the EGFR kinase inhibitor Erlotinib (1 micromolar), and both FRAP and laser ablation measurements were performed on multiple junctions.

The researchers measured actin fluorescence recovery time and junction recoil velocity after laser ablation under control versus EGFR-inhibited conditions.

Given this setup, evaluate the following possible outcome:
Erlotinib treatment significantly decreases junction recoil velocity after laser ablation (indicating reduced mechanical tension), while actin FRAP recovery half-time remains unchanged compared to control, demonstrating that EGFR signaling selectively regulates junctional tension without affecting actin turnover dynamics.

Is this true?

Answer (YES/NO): NO